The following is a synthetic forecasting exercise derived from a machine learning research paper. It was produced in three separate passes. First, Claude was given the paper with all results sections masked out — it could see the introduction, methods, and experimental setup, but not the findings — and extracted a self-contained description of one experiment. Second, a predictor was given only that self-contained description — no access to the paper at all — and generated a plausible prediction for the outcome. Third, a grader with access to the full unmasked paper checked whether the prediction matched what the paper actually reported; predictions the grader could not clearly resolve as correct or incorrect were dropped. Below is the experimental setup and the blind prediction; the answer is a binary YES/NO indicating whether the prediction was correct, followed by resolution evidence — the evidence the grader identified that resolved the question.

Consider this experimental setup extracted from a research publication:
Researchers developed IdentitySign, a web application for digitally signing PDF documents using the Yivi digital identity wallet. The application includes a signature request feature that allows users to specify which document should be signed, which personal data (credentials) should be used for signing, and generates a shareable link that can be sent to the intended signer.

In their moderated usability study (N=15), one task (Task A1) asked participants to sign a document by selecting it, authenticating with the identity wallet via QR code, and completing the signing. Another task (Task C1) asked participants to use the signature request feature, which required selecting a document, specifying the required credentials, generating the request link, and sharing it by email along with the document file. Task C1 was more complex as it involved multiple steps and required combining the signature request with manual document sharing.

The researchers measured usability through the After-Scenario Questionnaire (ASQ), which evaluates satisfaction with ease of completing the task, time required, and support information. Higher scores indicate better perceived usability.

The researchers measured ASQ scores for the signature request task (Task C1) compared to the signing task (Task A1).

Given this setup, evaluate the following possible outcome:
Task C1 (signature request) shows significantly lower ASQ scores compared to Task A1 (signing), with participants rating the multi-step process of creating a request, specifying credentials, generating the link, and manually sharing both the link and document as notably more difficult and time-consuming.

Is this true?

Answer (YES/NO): NO